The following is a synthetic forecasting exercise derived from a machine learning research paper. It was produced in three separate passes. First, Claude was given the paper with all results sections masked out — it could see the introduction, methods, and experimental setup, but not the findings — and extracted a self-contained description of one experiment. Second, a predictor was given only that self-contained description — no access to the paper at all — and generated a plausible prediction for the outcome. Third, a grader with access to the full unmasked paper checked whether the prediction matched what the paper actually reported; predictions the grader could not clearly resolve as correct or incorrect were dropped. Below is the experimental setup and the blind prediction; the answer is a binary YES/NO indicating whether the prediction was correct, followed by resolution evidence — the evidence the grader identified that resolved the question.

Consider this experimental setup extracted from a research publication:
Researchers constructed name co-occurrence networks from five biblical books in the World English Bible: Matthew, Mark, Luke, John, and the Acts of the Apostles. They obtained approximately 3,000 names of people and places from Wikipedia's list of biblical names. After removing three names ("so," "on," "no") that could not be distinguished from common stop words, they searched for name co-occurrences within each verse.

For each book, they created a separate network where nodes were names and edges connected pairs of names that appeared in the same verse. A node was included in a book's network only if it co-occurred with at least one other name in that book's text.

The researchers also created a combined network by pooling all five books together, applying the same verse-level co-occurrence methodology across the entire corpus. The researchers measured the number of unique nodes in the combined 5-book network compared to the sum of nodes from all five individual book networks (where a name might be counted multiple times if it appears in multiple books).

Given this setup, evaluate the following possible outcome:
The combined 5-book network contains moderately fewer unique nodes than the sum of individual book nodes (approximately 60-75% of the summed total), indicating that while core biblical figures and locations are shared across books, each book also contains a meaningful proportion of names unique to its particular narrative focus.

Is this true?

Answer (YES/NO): YES